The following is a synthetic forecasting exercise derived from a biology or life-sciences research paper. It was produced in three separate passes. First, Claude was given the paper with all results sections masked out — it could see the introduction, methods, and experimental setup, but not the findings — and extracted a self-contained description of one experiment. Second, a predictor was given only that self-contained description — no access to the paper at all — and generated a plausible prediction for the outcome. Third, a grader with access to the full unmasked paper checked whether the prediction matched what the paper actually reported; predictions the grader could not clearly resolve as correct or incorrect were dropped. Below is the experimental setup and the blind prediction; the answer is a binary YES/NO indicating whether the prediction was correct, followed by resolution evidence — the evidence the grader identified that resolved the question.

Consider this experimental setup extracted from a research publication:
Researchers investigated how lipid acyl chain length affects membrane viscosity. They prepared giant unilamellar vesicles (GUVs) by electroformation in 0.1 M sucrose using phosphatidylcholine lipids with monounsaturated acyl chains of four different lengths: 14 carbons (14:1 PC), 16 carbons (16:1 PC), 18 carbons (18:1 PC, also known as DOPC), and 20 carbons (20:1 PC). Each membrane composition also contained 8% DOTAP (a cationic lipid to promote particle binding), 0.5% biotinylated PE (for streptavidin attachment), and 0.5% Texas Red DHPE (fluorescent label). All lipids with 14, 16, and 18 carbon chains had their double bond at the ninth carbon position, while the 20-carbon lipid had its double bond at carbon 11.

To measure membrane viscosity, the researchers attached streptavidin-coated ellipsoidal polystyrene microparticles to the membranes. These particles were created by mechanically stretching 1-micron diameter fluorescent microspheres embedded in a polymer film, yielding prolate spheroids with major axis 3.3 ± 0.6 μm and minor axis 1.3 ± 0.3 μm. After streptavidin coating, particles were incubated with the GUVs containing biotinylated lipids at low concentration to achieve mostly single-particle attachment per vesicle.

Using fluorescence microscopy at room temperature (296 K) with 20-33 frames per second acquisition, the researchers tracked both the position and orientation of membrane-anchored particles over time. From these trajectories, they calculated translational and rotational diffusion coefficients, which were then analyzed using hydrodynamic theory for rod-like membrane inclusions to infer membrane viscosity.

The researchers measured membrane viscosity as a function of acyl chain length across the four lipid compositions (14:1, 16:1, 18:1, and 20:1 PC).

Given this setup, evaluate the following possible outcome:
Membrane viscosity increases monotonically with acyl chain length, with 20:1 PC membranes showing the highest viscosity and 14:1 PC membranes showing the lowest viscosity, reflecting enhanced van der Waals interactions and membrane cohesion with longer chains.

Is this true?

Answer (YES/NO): NO